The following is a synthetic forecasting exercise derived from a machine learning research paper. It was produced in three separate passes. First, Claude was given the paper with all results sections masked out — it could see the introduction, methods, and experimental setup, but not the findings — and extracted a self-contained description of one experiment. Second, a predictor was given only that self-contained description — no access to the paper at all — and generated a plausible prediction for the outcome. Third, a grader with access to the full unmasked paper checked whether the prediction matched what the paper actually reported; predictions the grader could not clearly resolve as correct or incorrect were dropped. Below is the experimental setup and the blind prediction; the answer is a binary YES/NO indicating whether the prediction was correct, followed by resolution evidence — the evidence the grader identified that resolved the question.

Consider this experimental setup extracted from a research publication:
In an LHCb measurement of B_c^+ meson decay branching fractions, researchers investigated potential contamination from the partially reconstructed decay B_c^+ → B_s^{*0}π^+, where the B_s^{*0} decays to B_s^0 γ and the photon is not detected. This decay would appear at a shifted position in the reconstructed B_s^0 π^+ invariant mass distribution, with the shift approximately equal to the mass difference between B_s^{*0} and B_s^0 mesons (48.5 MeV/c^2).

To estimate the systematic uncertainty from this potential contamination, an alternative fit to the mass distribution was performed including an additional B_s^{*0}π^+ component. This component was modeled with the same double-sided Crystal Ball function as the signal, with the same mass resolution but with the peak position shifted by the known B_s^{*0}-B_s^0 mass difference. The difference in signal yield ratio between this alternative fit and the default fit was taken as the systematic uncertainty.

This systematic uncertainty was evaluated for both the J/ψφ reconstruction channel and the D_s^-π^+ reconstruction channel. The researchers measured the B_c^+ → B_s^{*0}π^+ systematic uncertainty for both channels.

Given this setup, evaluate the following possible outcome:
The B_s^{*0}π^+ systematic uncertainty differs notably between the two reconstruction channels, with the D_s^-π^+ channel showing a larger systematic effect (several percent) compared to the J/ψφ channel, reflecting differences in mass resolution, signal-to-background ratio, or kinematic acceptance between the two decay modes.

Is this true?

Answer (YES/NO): NO